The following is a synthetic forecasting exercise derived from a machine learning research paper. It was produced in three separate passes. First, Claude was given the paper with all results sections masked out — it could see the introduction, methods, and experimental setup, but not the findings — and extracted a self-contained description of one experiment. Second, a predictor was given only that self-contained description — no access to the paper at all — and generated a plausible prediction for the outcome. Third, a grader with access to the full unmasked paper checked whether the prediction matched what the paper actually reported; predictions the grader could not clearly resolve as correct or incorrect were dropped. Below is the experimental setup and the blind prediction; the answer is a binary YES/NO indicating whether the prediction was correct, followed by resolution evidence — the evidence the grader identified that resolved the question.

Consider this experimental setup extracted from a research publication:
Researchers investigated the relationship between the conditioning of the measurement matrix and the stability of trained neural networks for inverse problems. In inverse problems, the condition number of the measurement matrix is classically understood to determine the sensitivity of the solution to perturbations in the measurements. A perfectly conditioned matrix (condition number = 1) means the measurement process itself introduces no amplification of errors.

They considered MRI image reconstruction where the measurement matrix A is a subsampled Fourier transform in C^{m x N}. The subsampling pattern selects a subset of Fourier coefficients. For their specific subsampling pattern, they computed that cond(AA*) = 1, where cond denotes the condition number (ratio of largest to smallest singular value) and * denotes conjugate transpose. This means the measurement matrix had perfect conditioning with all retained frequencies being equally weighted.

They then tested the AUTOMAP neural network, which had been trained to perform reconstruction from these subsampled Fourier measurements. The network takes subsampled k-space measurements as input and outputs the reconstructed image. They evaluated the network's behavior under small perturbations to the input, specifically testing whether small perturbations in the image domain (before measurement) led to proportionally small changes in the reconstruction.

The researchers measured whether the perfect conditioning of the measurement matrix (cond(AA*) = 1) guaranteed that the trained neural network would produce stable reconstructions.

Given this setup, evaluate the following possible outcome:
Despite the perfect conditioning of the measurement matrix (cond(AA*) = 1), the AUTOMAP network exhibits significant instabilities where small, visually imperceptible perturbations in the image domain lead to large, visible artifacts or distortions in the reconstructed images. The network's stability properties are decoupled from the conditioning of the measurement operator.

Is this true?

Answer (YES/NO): YES